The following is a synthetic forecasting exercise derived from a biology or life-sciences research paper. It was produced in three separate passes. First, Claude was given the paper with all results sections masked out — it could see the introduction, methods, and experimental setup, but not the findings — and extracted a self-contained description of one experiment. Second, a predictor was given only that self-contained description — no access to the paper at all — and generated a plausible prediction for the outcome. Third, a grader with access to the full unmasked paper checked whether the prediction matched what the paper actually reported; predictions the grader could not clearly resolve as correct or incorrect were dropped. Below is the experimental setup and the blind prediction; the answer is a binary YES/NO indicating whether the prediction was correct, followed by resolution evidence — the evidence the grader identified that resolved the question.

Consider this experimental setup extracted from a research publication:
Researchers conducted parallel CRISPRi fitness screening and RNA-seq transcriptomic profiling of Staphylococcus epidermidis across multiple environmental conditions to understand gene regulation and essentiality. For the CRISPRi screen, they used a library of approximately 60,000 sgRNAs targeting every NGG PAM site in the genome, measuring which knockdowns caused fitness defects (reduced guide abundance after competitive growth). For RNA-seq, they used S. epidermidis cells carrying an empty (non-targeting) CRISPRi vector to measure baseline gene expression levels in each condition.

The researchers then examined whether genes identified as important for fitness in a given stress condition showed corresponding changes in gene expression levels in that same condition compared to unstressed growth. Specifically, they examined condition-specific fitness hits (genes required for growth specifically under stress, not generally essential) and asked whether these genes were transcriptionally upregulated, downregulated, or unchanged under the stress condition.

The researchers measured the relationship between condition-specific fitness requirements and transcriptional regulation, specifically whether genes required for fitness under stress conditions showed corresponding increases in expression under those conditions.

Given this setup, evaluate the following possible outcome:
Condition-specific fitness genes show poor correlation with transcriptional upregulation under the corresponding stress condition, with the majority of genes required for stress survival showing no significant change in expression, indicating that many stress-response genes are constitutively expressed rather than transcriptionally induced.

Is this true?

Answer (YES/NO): YES